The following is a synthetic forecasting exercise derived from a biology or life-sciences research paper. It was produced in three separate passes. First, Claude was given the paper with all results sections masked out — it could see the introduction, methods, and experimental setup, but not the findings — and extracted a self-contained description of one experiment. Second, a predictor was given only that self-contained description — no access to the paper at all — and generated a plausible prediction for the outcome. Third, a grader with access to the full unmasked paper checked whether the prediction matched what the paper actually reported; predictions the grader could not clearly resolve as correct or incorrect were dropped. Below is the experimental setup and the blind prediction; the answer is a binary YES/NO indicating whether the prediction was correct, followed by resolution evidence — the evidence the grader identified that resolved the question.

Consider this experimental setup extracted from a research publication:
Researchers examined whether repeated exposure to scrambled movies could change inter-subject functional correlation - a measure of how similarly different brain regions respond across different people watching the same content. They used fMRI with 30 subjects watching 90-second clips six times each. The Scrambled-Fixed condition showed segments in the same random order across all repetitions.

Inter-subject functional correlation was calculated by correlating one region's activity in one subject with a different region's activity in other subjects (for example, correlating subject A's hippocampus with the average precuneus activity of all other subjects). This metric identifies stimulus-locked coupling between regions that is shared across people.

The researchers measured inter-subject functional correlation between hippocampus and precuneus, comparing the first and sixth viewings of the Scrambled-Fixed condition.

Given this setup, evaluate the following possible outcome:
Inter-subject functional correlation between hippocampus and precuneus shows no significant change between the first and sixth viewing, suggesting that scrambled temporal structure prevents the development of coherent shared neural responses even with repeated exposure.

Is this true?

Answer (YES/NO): NO